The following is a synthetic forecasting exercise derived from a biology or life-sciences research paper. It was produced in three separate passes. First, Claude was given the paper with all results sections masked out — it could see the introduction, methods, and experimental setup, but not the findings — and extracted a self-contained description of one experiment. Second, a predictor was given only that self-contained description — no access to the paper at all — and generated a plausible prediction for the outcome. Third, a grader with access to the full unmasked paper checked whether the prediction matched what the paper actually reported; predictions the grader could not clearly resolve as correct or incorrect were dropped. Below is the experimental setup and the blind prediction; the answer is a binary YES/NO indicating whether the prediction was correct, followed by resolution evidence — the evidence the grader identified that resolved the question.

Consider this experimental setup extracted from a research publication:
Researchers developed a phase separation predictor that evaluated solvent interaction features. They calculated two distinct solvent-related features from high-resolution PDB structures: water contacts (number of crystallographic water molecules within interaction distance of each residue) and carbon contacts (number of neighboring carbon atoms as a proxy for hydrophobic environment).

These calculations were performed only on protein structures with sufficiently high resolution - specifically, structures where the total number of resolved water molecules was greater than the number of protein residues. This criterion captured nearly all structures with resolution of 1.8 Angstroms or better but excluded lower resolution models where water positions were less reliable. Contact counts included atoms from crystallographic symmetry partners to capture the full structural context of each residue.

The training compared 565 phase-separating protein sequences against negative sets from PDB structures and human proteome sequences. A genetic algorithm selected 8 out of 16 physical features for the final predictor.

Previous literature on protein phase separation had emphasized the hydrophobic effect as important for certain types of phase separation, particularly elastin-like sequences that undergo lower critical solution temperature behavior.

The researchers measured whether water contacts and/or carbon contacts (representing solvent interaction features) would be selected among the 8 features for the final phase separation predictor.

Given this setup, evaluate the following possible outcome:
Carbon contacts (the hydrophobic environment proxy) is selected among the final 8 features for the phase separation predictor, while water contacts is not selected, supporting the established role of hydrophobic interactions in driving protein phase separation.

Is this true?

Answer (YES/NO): NO